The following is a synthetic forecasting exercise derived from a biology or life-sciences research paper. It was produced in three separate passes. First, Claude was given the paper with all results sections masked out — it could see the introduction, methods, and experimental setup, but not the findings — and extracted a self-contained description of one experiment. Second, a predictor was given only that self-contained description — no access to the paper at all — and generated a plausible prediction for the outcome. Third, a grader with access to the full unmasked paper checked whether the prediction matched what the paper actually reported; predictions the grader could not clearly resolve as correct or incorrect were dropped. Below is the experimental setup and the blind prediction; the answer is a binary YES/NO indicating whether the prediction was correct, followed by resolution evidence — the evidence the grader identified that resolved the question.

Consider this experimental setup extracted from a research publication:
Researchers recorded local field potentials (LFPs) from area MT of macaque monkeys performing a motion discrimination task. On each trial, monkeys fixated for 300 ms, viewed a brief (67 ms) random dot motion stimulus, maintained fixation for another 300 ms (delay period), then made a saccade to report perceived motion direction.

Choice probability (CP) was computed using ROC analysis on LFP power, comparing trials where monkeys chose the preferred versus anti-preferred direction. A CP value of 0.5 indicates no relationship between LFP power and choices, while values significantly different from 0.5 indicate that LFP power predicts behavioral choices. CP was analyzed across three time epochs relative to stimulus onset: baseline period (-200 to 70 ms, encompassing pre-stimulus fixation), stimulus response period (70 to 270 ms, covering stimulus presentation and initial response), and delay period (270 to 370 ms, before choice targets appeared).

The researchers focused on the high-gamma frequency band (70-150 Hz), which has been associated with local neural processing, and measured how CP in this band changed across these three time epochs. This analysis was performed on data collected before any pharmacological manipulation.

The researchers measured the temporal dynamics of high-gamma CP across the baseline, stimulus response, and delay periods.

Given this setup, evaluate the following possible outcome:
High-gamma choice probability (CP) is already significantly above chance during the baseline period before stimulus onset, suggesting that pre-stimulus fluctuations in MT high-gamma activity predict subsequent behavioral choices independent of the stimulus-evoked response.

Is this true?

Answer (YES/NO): NO